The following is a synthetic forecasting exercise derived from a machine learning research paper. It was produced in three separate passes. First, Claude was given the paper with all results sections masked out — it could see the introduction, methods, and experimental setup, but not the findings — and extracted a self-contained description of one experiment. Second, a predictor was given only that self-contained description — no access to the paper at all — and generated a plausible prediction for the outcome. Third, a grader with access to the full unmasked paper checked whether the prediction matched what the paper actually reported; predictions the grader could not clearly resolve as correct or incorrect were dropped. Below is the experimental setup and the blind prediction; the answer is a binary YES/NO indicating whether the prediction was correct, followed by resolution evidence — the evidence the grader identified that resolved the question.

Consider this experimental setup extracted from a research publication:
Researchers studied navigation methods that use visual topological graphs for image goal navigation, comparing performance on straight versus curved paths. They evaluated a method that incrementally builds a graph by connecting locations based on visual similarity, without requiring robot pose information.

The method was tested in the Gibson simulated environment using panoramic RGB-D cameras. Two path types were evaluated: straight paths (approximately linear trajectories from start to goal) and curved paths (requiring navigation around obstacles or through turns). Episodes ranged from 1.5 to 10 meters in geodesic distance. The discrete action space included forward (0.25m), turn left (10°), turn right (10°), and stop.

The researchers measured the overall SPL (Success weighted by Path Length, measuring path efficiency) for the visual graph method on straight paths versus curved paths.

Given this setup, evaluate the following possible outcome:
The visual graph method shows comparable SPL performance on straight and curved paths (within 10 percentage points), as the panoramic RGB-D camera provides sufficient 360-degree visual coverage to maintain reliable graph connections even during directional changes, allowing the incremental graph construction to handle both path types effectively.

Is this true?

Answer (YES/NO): YES